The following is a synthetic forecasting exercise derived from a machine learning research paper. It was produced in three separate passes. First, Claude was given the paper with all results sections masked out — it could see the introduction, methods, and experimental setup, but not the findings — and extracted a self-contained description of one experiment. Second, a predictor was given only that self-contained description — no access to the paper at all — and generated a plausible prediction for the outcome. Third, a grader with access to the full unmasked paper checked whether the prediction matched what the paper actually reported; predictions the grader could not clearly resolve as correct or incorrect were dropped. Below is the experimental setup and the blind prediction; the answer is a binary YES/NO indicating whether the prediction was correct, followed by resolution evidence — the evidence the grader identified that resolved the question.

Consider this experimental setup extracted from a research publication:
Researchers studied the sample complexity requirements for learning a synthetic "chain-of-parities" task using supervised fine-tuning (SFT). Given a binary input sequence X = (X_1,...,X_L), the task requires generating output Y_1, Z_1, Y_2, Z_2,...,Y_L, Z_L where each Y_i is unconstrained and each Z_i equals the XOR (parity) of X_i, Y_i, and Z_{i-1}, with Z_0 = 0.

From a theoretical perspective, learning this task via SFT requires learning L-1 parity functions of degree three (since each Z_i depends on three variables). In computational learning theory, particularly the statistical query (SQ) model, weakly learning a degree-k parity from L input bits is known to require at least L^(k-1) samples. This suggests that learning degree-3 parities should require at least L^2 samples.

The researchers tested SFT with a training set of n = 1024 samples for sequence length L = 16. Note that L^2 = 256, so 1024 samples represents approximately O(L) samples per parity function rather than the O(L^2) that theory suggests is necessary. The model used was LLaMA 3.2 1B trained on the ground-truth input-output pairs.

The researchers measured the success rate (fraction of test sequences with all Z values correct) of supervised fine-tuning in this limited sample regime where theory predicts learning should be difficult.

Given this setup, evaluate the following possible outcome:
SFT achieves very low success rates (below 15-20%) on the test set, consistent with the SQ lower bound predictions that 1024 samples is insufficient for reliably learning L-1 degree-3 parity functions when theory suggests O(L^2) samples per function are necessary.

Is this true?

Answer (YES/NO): YES